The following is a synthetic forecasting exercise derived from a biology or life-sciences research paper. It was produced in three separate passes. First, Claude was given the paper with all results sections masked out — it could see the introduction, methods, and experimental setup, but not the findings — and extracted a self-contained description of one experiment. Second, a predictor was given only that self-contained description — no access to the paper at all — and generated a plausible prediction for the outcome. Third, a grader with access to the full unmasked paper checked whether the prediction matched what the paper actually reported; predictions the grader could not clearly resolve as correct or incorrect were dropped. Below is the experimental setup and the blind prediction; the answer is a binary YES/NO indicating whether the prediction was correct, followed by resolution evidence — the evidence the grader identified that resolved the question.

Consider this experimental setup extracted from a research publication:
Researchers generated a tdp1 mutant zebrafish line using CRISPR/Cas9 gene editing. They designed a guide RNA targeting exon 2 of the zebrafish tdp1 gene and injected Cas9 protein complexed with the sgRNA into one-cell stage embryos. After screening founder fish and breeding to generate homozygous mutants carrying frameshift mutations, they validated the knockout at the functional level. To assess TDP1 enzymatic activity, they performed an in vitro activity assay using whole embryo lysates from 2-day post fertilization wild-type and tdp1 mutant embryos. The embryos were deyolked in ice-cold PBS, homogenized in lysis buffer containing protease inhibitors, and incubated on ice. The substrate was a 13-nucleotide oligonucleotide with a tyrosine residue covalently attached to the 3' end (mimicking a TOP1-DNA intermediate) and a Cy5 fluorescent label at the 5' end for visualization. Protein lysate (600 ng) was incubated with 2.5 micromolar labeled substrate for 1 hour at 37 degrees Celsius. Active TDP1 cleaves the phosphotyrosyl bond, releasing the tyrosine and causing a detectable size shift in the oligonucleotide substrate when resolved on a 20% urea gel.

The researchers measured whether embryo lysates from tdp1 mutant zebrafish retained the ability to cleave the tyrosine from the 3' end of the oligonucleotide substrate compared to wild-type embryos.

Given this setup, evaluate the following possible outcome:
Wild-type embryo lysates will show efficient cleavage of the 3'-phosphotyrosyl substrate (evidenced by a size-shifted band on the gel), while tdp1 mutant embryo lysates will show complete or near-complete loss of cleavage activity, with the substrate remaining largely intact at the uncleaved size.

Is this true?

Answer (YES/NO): YES